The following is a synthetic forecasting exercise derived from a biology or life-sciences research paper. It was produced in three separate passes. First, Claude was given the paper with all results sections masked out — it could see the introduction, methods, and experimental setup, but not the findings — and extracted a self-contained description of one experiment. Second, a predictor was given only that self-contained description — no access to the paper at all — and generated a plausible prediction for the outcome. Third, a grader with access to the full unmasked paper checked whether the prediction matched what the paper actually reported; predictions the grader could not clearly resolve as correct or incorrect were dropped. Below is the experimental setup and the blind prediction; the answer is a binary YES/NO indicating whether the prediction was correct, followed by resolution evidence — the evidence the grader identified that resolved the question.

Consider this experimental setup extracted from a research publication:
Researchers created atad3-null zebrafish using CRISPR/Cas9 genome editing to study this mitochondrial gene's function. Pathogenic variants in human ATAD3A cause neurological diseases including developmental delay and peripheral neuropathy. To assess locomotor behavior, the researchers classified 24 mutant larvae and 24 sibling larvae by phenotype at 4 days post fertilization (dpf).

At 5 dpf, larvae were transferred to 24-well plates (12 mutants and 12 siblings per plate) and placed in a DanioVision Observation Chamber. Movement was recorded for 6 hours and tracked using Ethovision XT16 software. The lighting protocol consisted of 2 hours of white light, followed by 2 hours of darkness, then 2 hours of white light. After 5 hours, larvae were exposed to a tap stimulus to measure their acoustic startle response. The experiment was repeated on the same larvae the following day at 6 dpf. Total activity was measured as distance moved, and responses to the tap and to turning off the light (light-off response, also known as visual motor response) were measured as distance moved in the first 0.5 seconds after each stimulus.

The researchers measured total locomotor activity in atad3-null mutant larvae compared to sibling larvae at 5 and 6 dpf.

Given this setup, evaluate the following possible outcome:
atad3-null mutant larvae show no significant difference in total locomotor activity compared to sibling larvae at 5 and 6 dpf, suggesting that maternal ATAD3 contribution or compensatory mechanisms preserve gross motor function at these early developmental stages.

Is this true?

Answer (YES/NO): NO